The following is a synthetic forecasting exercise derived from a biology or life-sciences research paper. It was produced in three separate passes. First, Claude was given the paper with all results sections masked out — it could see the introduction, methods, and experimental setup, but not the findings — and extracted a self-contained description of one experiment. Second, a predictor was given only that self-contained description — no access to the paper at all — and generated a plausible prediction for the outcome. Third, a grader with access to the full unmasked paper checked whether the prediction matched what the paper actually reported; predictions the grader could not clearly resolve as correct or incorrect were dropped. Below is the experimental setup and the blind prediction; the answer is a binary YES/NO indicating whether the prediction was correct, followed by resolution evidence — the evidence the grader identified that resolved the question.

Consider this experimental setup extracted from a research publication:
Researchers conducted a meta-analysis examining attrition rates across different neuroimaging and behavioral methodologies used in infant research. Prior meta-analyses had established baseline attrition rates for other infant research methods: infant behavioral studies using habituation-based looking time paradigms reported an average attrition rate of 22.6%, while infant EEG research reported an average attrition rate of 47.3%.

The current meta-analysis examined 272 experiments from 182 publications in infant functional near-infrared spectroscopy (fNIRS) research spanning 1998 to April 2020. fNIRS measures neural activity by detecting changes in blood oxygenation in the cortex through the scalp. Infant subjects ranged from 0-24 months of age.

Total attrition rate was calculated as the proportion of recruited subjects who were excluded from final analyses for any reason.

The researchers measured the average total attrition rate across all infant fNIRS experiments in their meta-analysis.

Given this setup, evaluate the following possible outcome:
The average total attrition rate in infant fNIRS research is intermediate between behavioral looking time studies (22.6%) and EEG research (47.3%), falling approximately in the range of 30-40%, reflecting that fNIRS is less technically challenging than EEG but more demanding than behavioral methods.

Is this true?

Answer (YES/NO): YES